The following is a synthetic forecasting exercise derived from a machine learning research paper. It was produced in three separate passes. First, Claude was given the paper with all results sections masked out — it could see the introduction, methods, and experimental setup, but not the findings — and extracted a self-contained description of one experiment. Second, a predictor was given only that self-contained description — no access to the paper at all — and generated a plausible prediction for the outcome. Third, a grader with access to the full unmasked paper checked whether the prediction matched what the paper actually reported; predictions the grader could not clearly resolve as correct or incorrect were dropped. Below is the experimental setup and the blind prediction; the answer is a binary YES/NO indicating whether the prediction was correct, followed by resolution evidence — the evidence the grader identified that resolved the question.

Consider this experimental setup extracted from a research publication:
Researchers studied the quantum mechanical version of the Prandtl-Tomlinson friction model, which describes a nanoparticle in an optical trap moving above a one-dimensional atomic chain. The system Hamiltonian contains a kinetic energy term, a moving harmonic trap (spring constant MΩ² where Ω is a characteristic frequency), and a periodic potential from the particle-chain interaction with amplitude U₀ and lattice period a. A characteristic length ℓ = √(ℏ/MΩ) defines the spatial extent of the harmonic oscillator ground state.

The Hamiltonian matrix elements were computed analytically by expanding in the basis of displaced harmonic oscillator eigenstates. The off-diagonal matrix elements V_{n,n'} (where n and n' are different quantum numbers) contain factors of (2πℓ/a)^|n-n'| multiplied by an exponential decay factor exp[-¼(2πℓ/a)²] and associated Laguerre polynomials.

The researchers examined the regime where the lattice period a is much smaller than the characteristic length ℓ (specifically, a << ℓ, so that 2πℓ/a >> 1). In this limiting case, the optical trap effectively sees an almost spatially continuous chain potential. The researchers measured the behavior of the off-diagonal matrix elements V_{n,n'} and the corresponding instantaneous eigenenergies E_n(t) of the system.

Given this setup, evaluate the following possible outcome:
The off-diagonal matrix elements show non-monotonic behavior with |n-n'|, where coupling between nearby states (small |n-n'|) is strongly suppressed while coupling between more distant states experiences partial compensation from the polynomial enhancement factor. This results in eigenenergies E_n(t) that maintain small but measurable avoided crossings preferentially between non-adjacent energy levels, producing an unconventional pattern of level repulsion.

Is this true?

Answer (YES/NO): NO